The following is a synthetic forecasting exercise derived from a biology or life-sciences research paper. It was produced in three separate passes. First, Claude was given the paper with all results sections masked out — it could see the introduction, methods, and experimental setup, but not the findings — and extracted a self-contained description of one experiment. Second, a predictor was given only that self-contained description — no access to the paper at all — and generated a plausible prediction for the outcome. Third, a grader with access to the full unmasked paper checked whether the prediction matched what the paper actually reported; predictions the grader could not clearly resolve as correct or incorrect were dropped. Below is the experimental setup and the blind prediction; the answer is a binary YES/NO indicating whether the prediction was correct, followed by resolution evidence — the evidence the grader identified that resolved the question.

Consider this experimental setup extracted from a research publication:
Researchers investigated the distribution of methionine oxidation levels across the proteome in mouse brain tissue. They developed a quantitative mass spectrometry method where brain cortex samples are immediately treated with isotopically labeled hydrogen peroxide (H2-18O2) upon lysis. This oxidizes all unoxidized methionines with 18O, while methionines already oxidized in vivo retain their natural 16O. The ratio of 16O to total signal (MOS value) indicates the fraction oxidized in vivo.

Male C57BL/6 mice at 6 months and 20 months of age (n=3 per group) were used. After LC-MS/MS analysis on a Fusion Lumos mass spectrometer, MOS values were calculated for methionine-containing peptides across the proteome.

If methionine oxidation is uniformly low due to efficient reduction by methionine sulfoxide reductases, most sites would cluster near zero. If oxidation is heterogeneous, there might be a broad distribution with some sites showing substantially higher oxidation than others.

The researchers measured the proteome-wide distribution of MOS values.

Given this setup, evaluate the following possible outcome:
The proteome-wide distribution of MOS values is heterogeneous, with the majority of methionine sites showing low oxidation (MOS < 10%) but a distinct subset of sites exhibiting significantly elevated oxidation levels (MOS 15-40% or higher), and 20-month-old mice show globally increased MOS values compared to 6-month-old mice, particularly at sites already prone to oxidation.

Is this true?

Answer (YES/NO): NO